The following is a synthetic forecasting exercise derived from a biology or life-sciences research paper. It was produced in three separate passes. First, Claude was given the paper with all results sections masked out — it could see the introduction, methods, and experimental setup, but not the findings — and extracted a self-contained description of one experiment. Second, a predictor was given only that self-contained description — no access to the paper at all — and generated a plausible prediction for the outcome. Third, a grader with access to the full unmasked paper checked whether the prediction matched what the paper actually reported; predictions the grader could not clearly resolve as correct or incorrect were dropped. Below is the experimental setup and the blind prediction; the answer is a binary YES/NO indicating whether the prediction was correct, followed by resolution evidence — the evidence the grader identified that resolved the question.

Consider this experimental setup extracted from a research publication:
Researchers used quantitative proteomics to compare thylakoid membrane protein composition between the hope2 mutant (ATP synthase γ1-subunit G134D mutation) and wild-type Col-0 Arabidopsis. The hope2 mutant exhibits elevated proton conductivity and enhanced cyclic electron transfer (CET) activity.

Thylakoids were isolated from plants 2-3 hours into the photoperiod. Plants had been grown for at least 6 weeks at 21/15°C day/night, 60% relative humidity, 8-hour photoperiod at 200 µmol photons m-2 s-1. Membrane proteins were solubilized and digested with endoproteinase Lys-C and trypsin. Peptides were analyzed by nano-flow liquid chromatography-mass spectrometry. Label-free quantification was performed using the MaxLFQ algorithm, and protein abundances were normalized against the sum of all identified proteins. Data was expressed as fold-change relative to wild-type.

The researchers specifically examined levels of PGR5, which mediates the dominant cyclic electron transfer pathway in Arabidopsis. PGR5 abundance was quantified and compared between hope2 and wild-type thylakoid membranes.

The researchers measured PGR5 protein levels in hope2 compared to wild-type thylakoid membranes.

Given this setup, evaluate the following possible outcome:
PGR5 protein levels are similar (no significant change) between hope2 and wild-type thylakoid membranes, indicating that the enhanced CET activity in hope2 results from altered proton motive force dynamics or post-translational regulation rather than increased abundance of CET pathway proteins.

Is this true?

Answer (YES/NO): NO